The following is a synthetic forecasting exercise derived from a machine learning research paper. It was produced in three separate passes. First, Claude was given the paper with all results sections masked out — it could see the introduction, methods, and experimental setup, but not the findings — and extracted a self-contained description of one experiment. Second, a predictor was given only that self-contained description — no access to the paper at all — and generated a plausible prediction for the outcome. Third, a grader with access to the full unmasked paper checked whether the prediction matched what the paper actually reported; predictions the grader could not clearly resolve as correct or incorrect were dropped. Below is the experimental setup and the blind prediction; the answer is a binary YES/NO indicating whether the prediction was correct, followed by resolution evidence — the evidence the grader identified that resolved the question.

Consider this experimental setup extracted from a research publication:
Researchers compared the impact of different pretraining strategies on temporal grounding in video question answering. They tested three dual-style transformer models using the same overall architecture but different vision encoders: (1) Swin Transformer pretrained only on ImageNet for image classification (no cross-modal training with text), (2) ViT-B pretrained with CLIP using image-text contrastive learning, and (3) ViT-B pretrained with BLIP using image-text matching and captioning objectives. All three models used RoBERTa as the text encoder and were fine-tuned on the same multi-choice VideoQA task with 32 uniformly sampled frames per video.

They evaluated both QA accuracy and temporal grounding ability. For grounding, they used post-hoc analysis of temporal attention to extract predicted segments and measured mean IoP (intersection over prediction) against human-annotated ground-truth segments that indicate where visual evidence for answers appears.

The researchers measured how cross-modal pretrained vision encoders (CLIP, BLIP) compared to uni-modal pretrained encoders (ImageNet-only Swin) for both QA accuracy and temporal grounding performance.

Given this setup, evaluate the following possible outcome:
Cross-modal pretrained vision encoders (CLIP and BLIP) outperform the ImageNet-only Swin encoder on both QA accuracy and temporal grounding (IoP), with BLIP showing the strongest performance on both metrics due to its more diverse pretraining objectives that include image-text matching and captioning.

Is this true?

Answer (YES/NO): YES